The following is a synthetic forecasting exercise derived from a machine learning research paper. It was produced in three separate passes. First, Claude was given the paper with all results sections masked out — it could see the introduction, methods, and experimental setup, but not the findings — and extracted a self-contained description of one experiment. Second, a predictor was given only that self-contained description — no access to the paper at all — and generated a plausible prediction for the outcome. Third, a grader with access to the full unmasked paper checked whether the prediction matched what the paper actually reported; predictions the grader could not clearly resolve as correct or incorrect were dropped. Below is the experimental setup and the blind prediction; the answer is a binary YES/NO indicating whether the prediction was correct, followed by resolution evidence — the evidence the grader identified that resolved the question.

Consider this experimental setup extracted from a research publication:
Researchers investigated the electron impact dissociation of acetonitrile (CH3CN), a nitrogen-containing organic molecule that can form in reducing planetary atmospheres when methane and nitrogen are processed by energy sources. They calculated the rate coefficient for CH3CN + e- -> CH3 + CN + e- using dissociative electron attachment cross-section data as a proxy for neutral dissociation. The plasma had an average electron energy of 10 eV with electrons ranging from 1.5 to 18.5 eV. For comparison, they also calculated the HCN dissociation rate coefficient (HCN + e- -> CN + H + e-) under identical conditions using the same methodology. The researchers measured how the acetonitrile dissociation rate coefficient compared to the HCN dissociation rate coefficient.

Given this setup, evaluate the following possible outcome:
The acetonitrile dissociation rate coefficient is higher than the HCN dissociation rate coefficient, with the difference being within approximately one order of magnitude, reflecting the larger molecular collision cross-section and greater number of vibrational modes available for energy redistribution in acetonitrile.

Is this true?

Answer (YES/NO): NO